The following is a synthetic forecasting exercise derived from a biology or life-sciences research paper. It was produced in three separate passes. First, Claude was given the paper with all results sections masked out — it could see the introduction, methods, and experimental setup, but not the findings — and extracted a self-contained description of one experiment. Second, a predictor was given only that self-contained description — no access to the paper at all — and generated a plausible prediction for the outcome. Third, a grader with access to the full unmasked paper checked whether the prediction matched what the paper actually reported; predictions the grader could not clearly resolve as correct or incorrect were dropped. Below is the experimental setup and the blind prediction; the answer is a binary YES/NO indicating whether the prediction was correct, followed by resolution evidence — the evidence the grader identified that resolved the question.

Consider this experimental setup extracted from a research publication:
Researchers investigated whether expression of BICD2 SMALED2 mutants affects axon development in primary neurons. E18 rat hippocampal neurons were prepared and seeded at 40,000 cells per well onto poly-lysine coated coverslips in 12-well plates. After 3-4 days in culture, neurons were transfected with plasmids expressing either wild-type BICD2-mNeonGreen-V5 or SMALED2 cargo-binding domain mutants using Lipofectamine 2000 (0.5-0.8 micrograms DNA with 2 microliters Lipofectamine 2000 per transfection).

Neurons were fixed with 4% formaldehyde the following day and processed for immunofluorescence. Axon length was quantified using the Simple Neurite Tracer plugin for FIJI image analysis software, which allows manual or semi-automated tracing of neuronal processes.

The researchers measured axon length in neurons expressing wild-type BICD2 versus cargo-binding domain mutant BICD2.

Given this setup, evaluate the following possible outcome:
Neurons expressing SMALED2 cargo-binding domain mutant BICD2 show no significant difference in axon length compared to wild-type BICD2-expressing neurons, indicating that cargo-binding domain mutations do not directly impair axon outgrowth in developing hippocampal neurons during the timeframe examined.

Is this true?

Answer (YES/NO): NO